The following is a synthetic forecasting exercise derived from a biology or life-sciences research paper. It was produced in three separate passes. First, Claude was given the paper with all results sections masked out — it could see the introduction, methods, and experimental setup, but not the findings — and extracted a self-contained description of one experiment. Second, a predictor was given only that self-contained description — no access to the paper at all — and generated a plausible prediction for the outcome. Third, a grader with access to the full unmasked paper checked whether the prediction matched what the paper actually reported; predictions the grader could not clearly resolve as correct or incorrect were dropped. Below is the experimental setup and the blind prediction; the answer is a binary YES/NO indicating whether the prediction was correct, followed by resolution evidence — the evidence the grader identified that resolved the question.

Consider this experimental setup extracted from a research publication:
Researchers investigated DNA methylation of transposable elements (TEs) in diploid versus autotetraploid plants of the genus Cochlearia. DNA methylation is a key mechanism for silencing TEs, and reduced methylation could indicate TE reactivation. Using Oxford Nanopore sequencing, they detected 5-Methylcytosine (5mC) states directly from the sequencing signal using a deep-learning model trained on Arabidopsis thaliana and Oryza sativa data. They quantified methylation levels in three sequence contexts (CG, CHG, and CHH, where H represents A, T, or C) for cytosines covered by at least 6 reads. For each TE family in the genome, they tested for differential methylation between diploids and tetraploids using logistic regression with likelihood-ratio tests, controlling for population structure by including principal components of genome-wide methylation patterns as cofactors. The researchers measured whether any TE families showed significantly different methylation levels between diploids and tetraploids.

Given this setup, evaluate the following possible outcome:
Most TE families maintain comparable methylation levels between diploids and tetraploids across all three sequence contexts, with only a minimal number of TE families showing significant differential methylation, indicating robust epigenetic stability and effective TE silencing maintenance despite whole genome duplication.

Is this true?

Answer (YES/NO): YES